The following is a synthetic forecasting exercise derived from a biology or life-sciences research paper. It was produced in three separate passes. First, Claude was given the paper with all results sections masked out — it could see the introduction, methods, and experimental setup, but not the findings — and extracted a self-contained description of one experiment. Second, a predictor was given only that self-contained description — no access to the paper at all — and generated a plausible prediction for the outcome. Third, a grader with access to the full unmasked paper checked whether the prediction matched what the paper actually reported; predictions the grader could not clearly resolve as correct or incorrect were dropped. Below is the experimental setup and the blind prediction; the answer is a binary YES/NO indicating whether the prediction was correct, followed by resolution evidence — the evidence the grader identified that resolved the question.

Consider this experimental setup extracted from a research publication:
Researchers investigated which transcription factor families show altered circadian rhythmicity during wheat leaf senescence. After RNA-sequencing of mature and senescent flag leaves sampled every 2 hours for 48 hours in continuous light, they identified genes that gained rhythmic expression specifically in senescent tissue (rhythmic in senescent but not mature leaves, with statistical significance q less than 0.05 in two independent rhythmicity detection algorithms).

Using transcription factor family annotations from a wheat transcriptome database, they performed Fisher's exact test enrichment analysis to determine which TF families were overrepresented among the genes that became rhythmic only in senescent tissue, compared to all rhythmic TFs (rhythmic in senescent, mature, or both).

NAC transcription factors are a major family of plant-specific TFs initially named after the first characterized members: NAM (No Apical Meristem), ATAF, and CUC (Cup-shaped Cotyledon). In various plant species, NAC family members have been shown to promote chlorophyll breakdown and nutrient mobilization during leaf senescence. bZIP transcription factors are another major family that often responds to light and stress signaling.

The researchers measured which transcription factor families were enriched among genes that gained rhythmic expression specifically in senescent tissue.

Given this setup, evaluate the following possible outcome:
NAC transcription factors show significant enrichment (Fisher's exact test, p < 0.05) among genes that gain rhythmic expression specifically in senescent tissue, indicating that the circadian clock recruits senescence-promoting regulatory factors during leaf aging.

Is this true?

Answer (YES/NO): NO